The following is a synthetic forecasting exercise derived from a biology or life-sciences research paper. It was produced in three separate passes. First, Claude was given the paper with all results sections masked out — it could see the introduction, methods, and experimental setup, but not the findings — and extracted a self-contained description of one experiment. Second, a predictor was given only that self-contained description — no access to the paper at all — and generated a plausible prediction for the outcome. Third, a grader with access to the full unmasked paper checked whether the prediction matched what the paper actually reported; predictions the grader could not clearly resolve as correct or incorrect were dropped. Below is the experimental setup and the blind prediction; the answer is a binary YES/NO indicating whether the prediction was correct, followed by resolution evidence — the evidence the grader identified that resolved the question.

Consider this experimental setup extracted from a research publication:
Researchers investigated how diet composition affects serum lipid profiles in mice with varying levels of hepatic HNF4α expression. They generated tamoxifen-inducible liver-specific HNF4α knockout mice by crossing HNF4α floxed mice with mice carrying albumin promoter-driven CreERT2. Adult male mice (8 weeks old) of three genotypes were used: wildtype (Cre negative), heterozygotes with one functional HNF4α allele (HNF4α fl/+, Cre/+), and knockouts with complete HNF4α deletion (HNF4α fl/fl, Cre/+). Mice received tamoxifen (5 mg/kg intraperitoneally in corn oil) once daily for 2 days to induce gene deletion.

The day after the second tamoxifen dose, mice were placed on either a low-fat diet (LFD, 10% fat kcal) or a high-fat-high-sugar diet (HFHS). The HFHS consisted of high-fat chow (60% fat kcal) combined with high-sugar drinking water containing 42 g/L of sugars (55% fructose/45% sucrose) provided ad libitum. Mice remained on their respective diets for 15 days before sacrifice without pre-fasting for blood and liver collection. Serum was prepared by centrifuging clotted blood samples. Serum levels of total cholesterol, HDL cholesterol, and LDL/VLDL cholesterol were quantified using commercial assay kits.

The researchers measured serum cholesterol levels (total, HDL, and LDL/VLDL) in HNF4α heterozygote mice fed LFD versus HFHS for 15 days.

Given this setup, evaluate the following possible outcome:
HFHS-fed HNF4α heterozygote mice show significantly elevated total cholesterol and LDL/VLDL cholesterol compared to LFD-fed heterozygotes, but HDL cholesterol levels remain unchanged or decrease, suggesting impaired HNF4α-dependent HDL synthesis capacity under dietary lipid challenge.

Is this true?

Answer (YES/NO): NO